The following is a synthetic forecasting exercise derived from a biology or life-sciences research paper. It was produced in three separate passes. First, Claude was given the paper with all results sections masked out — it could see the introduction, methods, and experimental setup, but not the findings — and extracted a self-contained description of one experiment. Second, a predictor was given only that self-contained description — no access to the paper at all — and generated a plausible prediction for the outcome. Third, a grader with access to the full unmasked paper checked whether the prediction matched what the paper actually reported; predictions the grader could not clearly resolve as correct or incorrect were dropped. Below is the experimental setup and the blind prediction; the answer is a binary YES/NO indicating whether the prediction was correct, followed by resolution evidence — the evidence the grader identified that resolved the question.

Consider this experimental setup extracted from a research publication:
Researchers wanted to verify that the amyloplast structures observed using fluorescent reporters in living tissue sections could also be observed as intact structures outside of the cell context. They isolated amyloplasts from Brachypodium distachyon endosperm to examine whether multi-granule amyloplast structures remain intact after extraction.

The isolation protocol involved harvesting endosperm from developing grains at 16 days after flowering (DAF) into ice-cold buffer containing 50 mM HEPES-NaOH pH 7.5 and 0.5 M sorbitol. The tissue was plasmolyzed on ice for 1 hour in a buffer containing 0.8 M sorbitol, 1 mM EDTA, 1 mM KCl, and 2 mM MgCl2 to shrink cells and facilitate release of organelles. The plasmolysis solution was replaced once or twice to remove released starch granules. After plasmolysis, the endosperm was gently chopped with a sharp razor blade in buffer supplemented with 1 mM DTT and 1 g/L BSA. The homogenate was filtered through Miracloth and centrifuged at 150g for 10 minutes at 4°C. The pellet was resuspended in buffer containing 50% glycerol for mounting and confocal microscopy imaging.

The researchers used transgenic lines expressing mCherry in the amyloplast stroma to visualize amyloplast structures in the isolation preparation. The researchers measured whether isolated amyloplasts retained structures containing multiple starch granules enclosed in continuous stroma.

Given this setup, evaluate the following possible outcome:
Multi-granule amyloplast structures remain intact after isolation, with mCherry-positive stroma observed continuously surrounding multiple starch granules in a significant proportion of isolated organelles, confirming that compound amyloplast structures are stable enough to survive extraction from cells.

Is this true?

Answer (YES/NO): YES